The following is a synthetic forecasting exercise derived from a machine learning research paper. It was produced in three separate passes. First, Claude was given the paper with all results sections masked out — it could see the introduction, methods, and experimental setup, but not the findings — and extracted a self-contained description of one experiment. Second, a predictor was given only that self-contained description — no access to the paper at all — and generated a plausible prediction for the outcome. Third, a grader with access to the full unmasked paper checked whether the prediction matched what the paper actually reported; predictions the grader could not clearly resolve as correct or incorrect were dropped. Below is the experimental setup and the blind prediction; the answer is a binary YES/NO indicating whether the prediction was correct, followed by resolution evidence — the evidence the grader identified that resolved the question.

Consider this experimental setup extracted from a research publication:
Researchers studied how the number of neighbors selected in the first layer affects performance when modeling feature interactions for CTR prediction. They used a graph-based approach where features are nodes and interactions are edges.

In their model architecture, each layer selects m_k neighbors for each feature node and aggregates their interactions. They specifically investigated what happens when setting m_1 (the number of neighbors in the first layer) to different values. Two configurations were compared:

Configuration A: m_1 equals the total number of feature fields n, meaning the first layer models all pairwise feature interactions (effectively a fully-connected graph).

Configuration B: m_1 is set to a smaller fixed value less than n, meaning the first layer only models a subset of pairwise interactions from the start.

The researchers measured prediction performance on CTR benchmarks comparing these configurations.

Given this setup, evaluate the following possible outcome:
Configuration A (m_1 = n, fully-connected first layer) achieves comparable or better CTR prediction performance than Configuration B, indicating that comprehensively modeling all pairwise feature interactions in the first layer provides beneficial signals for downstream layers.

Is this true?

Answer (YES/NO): YES